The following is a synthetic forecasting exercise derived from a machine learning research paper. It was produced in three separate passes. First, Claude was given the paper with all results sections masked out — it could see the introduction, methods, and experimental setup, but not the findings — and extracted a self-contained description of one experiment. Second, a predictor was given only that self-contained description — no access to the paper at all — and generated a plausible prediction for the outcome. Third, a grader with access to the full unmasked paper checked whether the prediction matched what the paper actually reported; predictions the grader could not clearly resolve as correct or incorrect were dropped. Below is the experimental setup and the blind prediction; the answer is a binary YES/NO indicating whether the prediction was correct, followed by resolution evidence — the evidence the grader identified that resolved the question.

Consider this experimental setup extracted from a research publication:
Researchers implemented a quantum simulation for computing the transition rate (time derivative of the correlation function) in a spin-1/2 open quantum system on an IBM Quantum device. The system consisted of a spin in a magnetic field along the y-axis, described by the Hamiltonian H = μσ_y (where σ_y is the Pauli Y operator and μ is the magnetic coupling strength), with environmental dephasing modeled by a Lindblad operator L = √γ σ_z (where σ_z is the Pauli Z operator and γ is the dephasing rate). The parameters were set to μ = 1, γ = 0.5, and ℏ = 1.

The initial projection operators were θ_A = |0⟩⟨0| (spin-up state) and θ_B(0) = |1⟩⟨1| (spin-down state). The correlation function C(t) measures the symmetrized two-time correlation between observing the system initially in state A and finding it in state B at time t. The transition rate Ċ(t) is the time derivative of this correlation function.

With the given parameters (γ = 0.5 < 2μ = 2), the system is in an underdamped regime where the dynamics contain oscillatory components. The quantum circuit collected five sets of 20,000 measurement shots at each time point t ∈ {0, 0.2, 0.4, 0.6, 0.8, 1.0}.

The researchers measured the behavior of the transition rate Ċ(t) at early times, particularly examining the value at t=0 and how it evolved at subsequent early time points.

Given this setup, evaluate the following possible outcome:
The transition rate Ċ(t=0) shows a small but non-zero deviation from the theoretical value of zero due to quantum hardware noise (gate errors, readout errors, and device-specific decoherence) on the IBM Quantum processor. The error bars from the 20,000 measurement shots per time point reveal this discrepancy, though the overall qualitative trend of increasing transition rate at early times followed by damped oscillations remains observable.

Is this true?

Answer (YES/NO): NO